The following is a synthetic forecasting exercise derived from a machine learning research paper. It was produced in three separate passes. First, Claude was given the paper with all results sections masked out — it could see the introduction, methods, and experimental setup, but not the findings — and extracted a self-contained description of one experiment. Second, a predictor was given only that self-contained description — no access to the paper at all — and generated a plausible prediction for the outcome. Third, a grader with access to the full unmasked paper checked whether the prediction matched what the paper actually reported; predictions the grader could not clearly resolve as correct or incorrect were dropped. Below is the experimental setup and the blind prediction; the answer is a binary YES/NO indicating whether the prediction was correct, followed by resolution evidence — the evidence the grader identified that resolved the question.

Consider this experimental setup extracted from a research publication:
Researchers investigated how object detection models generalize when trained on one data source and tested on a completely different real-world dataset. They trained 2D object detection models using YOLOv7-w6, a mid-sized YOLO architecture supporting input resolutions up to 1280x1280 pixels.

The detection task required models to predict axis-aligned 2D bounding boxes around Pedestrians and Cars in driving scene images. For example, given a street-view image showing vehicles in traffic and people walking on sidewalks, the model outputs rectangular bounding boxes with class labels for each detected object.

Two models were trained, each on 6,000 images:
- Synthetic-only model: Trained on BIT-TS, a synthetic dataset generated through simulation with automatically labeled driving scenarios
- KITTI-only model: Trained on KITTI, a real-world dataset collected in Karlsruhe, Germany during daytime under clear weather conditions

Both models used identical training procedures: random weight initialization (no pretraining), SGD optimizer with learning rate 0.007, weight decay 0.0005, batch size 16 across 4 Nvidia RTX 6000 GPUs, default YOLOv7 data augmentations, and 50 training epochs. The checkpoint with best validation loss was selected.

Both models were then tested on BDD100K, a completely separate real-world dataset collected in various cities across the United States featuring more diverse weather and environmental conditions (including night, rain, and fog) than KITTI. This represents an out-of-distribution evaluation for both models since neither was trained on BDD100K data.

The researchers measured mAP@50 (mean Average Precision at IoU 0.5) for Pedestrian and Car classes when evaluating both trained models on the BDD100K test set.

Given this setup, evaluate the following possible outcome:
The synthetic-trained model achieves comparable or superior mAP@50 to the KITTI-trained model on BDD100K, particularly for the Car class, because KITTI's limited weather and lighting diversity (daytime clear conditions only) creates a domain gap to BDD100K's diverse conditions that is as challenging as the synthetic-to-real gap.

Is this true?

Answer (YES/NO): YES